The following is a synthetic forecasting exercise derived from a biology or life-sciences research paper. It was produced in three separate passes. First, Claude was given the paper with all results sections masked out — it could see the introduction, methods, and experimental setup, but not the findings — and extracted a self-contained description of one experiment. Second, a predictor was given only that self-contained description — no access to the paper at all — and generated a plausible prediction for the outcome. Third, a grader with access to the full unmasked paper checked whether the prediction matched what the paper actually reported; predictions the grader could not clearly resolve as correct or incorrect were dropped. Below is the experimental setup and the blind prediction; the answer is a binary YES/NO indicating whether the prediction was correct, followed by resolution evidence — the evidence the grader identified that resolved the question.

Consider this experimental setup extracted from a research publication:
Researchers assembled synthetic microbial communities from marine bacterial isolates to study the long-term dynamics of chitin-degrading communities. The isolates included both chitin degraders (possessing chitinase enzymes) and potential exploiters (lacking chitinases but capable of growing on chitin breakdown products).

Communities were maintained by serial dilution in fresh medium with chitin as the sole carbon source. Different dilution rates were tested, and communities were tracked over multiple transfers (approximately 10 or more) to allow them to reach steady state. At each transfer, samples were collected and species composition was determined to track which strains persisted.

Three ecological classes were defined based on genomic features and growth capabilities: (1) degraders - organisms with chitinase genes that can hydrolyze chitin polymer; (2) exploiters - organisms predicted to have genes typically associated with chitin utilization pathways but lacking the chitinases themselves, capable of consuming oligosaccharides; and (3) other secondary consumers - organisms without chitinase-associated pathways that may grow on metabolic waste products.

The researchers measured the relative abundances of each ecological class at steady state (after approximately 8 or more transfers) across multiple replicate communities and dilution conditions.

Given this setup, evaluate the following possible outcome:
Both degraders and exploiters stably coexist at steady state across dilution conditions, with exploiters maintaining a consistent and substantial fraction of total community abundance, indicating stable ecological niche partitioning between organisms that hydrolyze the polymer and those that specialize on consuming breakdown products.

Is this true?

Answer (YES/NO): NO